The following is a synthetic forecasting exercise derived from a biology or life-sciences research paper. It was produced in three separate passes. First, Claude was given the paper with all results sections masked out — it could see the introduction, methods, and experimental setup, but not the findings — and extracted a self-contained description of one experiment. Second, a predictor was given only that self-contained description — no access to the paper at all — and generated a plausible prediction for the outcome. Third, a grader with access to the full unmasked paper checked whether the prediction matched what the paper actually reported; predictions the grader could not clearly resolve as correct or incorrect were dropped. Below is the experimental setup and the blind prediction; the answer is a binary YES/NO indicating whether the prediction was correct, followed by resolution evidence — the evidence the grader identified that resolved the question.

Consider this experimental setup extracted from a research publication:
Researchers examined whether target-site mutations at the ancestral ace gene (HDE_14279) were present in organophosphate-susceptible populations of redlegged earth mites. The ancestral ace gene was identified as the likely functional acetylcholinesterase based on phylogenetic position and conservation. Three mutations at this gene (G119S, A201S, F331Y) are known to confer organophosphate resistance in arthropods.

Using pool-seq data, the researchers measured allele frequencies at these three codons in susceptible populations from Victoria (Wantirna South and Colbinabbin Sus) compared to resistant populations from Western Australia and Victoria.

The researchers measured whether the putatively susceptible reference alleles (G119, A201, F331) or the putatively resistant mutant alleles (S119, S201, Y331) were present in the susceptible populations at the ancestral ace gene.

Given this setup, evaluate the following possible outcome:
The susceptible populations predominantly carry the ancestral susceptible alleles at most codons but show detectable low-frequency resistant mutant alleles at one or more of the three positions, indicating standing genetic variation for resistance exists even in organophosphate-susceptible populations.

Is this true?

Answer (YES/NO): NO